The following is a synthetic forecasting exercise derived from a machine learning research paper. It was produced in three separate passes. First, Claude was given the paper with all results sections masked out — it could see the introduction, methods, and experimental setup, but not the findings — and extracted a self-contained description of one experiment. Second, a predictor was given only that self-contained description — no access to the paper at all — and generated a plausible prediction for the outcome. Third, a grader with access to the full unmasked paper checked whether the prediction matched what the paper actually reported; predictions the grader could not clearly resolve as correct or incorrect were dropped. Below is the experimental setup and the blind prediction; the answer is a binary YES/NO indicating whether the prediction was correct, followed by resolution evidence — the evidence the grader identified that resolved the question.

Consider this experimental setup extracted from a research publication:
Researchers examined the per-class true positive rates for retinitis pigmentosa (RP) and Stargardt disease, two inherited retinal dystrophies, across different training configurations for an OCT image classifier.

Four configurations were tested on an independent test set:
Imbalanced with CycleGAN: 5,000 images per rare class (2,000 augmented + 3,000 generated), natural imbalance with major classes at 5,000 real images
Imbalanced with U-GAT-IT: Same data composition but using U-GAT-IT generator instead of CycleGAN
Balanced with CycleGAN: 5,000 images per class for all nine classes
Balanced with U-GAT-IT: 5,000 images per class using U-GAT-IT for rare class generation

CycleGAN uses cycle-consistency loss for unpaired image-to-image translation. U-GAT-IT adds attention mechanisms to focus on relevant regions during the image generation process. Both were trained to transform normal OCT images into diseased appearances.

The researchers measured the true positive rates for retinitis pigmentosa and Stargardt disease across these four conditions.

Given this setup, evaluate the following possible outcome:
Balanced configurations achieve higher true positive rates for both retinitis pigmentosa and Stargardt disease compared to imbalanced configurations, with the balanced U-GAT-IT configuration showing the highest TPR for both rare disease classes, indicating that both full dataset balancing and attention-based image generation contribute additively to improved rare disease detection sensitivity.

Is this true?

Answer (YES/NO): NO